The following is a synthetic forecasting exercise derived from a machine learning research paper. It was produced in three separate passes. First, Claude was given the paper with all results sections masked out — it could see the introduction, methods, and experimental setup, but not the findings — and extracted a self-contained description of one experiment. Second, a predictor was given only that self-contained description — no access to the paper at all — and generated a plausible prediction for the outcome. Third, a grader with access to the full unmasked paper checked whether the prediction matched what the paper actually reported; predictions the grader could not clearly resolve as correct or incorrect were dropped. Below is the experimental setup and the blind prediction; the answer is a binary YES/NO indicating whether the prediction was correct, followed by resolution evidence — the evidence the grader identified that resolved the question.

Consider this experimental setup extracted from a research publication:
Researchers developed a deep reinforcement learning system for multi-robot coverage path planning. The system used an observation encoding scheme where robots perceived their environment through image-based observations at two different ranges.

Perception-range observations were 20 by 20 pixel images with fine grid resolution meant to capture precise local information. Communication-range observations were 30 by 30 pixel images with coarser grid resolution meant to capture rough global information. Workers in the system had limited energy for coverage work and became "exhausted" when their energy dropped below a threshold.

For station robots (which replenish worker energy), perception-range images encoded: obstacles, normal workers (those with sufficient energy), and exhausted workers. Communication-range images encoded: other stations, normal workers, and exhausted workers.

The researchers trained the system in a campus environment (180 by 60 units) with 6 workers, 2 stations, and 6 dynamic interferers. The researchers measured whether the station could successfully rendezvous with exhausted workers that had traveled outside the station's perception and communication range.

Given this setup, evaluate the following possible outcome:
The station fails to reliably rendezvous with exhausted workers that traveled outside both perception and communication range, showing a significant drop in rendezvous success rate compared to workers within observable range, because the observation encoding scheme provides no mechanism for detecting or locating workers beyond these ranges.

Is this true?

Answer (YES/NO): NO